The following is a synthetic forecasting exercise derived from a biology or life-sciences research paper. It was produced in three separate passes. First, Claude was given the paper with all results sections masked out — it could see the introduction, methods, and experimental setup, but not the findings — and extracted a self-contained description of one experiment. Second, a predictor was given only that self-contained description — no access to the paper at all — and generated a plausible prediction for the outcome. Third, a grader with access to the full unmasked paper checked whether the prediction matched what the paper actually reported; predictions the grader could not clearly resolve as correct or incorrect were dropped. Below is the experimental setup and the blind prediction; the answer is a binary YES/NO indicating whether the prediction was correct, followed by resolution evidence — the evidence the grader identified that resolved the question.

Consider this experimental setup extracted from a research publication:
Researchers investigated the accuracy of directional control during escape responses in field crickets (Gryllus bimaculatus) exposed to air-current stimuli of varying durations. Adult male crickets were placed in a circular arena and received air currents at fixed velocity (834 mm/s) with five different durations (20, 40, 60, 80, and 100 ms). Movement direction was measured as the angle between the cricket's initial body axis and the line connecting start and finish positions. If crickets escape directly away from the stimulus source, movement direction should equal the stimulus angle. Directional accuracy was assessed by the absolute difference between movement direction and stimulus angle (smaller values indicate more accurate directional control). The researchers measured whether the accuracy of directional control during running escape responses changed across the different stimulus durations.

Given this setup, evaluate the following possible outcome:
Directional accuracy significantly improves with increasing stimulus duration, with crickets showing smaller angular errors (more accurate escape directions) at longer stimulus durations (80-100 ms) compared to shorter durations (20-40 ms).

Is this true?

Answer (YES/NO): NO